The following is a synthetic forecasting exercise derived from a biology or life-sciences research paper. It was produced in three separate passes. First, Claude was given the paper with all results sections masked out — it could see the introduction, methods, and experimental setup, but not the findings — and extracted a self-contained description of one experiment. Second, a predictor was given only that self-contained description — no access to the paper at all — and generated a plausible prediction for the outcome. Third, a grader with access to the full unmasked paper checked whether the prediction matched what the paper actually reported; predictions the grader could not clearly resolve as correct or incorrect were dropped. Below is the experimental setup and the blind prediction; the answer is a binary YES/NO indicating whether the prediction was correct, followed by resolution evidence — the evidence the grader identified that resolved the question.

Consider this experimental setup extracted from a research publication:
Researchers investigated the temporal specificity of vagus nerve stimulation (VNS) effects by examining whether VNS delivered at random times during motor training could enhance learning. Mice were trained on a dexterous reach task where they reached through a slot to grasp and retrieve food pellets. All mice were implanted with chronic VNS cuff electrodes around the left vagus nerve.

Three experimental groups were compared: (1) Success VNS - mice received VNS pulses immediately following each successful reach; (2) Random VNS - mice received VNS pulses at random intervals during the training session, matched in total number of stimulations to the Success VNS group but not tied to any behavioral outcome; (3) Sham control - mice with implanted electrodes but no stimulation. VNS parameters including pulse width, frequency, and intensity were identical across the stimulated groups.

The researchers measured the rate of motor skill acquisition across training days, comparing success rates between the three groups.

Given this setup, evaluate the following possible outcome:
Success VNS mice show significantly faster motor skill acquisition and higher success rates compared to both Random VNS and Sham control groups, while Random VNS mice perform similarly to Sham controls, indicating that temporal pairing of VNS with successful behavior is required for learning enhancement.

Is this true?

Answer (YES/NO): NO